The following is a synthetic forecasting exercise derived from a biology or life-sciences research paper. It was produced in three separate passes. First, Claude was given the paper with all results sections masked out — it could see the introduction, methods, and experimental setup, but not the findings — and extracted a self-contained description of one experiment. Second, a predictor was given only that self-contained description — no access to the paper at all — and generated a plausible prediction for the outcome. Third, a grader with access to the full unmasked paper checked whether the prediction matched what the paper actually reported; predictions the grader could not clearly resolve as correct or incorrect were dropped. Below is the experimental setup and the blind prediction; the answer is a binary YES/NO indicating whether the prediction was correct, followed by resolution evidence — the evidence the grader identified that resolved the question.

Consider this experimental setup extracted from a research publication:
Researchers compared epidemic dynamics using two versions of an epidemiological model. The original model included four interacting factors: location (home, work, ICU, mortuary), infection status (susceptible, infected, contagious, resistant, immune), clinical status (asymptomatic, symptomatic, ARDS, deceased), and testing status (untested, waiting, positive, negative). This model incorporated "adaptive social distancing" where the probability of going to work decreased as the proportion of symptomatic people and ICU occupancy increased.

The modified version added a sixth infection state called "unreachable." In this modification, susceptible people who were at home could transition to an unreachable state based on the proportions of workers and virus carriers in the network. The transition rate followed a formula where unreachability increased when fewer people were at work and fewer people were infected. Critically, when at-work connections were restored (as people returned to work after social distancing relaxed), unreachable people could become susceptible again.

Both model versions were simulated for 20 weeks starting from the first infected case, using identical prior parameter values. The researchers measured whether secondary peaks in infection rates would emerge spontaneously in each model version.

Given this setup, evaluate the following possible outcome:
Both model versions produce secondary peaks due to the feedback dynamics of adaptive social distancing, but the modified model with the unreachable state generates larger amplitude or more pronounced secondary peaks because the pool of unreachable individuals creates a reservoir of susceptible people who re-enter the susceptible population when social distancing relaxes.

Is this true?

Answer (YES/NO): NO